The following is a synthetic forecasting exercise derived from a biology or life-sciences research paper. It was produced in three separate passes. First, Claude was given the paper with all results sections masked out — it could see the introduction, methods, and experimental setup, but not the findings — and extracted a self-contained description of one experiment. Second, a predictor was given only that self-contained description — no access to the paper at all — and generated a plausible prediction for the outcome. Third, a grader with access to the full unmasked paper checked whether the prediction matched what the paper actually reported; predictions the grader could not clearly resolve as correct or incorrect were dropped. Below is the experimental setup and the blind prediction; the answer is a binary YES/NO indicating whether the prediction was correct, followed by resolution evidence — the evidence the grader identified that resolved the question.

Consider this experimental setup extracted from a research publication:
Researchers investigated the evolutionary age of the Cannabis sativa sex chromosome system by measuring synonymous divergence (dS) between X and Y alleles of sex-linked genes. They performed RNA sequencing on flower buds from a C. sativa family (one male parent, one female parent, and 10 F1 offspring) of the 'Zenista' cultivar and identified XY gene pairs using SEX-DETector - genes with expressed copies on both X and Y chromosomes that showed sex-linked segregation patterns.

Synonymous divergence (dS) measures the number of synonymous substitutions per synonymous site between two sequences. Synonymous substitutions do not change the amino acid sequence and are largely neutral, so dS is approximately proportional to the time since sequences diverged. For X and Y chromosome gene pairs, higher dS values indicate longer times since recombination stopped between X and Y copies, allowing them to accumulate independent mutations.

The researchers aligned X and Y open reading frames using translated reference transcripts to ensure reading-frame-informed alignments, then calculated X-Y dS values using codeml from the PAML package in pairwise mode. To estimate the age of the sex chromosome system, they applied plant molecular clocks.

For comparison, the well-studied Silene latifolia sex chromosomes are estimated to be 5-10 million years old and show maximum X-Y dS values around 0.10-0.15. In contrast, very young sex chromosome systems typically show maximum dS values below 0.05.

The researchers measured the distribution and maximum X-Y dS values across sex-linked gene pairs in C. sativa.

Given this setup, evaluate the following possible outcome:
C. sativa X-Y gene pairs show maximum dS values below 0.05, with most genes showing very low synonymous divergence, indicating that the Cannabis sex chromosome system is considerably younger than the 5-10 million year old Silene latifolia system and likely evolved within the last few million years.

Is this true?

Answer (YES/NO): NO